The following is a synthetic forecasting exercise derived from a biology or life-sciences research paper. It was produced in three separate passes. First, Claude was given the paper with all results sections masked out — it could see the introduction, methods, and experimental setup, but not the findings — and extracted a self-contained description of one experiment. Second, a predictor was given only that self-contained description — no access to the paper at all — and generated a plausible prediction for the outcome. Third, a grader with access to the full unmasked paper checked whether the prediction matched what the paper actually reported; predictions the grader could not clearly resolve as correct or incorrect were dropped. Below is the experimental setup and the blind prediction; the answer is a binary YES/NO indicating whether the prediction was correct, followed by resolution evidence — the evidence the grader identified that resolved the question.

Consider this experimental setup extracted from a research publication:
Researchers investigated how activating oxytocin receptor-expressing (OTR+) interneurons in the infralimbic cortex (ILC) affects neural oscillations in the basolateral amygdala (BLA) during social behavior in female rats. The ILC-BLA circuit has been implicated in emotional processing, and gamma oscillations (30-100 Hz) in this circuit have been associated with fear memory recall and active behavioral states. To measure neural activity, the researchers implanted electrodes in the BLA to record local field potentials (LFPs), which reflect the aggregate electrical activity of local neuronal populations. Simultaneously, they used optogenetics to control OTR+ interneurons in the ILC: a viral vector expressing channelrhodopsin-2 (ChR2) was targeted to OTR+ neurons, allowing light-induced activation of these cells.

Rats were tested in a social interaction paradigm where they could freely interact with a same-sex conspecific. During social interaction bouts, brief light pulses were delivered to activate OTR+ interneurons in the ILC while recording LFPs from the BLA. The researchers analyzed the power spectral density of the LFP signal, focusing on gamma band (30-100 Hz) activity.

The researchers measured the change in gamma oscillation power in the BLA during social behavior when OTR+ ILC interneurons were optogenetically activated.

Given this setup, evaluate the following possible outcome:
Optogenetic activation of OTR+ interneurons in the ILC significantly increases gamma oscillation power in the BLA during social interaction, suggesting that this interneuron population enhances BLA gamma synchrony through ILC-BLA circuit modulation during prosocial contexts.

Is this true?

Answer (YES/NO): NO